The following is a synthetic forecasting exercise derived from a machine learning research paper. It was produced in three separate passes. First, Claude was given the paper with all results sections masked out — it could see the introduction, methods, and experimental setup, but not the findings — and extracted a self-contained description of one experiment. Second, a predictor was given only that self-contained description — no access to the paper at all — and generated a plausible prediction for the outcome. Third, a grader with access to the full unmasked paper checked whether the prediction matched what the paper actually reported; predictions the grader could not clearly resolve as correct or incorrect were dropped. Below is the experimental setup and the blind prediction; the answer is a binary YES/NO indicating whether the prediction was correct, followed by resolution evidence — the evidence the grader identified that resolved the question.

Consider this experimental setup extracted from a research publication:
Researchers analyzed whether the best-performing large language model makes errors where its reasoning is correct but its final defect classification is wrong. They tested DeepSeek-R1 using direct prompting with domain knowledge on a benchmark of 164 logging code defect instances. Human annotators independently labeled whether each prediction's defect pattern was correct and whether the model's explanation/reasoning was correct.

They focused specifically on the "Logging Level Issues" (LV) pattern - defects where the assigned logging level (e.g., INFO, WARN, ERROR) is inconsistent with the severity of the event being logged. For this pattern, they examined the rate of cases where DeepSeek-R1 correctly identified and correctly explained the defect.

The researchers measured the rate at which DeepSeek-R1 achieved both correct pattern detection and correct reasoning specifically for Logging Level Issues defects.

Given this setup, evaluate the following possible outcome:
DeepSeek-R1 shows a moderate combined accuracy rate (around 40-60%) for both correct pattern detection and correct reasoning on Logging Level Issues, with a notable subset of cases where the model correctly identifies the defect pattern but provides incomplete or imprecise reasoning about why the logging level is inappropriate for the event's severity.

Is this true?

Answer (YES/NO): NO